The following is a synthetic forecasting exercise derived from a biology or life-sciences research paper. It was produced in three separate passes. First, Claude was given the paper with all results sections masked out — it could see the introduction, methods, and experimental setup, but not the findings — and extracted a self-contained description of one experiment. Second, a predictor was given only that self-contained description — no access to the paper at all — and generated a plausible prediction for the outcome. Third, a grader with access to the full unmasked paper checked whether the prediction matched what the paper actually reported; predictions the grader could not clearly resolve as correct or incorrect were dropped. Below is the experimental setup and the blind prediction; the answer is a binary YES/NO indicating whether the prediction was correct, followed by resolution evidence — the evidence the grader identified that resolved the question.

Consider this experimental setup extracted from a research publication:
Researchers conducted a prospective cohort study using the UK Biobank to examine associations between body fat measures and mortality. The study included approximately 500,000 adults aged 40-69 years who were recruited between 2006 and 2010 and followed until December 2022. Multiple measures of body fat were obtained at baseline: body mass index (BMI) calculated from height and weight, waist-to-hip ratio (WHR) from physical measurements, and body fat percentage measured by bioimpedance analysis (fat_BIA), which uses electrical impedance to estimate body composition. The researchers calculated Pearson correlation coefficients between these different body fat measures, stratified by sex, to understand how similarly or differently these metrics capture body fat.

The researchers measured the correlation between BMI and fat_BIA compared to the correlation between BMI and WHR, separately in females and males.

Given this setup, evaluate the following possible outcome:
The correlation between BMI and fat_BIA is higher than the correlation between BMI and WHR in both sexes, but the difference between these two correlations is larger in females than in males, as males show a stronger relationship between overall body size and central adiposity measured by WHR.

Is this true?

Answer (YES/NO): YES